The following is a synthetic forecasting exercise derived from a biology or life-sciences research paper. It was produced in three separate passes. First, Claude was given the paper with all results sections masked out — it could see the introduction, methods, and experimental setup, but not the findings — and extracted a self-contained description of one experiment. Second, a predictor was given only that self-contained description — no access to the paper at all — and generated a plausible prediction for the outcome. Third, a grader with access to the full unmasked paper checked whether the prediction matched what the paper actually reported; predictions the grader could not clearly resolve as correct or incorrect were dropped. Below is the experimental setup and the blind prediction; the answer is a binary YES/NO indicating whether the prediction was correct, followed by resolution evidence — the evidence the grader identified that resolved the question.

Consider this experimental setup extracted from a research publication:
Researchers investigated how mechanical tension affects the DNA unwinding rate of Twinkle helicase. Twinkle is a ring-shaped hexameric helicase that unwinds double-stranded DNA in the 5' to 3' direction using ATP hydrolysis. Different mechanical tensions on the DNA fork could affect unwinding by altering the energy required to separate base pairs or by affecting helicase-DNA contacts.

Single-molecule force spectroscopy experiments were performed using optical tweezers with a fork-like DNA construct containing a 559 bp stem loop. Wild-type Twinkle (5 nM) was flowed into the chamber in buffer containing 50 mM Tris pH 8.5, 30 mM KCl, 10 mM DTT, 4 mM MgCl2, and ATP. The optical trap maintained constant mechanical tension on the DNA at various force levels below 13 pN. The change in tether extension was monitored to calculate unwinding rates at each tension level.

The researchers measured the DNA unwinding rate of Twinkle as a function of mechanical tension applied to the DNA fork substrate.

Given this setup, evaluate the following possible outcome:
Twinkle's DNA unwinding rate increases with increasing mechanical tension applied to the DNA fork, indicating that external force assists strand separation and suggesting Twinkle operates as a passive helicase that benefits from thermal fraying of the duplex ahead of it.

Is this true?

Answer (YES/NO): NO